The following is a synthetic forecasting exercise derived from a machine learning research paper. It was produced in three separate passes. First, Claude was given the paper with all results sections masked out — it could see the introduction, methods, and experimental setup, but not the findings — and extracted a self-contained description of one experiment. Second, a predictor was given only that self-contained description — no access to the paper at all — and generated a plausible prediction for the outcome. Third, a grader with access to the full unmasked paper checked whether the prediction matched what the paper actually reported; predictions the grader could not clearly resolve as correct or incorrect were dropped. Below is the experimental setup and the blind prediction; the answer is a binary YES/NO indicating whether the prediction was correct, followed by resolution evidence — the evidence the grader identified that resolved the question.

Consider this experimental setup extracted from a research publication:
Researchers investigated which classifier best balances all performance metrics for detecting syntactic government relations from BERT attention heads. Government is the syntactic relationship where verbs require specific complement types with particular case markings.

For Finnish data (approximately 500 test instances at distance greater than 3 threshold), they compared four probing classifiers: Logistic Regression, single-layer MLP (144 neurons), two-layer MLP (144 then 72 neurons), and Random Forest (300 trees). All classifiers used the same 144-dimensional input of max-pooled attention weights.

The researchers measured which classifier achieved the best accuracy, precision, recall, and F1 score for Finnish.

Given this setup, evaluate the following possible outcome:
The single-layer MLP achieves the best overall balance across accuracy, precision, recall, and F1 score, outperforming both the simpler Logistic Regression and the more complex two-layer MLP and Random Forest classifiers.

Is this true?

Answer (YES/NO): NO